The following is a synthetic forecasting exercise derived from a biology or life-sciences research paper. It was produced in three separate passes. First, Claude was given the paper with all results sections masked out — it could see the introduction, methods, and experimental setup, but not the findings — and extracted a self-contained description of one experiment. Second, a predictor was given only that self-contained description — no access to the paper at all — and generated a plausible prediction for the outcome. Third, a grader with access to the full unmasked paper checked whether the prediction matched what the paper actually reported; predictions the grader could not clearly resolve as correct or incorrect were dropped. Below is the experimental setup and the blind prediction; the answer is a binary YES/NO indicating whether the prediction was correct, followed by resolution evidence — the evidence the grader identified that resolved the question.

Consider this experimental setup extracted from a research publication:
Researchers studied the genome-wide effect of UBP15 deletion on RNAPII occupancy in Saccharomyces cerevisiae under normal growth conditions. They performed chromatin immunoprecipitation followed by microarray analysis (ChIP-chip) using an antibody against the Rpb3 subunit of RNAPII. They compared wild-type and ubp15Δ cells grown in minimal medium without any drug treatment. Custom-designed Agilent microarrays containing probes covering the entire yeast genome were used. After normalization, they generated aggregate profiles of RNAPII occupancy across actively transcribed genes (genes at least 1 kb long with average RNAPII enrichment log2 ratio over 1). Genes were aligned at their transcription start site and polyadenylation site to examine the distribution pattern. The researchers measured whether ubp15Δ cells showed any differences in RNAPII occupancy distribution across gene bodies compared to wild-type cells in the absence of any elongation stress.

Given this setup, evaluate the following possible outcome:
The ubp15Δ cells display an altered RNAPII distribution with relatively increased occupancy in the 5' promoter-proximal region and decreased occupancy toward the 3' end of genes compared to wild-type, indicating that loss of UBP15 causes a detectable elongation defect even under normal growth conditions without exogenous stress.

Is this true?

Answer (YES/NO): NO